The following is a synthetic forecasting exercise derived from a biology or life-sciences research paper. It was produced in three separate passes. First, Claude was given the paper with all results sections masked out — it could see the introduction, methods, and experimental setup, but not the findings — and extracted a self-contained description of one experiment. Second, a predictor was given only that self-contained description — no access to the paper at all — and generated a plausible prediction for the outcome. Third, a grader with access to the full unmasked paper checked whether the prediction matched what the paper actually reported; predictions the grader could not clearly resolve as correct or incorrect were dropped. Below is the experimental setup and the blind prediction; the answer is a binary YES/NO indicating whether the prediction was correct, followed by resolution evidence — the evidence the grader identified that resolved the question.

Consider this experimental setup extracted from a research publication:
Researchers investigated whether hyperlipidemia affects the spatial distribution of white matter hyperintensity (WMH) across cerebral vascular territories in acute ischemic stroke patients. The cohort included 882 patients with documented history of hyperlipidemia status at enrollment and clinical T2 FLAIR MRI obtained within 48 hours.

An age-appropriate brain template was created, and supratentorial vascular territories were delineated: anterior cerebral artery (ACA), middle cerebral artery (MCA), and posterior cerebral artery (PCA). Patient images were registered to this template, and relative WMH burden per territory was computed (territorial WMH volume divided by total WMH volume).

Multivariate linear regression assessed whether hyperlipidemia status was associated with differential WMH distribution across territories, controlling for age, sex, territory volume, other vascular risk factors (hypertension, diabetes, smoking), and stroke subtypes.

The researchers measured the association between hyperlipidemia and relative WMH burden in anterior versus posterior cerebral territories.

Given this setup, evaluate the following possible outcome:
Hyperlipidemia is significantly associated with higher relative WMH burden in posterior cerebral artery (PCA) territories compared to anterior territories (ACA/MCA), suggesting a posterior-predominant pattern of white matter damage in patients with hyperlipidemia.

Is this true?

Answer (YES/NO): YES